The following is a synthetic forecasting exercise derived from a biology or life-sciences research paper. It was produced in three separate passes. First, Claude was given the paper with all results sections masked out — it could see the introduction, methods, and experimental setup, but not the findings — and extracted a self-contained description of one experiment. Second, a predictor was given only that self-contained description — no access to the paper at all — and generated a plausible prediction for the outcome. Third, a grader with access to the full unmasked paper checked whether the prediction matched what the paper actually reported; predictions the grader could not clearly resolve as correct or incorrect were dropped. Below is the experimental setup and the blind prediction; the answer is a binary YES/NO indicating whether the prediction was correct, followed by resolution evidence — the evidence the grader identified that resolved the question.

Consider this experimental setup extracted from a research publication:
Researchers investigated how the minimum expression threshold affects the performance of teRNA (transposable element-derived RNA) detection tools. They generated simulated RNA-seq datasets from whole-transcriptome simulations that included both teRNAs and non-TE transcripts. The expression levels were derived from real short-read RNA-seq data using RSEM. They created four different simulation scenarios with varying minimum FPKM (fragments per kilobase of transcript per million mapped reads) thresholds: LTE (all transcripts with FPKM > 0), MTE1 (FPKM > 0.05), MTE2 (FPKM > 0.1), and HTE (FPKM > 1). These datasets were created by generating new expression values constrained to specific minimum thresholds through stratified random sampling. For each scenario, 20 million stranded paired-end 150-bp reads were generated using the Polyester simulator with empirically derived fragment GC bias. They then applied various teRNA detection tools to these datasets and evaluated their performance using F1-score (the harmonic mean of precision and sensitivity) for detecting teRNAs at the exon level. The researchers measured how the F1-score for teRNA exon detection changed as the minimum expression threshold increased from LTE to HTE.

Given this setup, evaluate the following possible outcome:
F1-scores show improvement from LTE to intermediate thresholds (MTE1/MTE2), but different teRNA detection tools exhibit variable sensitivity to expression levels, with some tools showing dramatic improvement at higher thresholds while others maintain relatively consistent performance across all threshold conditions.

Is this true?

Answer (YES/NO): NO